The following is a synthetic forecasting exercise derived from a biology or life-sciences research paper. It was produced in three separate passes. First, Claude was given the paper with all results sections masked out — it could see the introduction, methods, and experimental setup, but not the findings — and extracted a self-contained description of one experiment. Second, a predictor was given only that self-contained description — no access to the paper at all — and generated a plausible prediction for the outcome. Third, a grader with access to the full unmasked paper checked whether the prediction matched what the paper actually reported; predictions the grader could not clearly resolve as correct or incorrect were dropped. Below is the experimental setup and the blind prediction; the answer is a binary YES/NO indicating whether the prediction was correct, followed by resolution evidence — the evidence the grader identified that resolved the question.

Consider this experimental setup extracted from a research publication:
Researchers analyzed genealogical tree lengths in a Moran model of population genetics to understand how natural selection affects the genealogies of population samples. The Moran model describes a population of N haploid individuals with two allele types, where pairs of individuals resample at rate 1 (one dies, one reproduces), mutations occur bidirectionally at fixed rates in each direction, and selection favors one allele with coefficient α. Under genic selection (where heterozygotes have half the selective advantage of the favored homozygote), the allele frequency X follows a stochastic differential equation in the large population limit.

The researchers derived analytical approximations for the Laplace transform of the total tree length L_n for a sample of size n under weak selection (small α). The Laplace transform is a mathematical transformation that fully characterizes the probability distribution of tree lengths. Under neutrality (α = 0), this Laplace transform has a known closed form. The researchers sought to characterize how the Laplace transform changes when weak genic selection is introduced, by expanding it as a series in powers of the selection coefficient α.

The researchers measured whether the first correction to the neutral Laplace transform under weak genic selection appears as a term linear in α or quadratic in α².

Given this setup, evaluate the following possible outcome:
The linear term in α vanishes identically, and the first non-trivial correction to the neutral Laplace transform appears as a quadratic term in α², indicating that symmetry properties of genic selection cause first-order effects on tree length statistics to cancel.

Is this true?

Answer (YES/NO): YES